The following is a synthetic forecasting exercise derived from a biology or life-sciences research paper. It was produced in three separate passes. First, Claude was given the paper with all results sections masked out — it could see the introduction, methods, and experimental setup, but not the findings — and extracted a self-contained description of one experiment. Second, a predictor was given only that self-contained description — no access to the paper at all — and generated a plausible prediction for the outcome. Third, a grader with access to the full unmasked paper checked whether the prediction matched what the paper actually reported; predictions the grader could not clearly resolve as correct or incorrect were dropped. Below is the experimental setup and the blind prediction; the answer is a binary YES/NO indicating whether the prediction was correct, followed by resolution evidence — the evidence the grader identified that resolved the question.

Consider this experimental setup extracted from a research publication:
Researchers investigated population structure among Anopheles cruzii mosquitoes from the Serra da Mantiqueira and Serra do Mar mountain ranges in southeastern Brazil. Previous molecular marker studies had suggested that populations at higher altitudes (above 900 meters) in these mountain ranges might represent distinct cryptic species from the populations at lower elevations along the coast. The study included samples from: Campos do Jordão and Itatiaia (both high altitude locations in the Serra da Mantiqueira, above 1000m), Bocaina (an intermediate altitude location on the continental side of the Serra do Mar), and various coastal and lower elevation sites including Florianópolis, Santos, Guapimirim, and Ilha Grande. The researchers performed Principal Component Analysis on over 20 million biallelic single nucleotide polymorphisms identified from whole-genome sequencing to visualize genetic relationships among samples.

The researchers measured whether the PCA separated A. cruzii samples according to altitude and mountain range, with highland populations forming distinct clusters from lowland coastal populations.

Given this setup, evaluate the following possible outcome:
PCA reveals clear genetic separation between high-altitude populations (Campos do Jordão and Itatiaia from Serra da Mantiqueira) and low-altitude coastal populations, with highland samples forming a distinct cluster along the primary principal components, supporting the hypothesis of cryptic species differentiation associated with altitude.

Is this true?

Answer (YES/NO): NO